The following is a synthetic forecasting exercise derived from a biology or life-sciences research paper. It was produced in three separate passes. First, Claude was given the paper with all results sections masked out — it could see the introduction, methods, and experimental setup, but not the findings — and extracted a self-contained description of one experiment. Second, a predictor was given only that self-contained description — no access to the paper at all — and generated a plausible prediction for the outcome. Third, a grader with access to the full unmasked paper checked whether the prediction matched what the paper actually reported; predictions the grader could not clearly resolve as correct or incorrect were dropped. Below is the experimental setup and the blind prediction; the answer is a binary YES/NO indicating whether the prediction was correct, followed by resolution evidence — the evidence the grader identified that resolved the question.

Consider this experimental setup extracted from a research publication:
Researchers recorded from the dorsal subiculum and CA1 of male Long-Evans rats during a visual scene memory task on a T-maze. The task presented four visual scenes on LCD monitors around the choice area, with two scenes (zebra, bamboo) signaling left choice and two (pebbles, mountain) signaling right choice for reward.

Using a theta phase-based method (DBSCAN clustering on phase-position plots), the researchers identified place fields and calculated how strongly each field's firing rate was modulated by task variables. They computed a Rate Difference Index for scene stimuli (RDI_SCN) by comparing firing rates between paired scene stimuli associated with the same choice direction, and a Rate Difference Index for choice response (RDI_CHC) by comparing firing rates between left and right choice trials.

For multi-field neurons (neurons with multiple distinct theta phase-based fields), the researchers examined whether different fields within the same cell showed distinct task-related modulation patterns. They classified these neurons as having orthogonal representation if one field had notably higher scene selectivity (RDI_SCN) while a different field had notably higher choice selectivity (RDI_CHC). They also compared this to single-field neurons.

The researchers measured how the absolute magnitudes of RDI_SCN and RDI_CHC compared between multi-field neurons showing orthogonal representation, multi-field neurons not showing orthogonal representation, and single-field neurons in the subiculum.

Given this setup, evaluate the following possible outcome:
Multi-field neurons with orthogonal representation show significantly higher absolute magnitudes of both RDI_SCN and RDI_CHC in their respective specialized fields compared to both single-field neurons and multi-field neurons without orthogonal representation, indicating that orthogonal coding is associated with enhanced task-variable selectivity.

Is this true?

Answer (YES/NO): NO